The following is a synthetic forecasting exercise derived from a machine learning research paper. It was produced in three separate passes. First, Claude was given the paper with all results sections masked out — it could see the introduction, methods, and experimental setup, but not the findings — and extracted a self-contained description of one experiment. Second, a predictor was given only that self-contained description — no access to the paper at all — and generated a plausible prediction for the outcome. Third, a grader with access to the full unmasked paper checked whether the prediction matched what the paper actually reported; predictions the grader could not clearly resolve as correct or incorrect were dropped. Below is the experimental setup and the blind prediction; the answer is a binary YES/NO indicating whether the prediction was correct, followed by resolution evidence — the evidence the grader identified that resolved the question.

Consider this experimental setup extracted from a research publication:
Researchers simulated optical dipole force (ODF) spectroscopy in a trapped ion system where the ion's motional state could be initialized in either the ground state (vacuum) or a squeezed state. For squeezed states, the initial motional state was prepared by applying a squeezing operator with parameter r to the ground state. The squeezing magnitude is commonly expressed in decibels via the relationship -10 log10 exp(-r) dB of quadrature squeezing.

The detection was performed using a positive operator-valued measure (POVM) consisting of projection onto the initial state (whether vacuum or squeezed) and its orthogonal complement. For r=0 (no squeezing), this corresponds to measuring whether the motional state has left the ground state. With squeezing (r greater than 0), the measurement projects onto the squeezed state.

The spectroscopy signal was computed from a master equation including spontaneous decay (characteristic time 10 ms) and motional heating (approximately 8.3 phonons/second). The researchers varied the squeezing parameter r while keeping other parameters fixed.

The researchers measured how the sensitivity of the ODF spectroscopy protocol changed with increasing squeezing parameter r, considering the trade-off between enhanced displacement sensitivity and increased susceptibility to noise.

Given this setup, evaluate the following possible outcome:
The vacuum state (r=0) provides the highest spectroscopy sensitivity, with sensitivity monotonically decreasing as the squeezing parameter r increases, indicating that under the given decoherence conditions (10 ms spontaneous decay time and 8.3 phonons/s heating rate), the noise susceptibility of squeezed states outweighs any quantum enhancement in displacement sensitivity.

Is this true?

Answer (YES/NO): NO